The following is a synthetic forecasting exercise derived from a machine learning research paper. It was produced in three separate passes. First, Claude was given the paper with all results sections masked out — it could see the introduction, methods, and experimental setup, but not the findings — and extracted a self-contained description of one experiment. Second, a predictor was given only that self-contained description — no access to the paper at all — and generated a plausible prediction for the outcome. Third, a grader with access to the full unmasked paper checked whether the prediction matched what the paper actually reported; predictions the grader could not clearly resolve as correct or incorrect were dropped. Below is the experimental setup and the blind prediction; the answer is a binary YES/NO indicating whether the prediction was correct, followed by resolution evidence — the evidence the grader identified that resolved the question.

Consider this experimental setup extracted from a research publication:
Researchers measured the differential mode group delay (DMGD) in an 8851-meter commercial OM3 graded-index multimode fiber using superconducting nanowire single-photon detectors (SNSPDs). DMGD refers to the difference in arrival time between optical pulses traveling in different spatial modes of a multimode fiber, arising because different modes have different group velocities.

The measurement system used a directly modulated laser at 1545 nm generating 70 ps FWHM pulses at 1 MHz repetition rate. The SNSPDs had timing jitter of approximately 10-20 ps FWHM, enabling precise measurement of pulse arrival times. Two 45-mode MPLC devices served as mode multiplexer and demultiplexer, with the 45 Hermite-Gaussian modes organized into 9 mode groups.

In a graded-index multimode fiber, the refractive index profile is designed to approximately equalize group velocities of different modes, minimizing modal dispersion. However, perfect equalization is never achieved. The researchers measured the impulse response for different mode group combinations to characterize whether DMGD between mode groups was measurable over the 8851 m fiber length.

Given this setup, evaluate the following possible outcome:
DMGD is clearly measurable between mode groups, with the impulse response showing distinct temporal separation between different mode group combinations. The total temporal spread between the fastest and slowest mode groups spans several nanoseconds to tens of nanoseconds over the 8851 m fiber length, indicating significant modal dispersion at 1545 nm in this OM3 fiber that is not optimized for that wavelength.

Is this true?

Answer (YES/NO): YES